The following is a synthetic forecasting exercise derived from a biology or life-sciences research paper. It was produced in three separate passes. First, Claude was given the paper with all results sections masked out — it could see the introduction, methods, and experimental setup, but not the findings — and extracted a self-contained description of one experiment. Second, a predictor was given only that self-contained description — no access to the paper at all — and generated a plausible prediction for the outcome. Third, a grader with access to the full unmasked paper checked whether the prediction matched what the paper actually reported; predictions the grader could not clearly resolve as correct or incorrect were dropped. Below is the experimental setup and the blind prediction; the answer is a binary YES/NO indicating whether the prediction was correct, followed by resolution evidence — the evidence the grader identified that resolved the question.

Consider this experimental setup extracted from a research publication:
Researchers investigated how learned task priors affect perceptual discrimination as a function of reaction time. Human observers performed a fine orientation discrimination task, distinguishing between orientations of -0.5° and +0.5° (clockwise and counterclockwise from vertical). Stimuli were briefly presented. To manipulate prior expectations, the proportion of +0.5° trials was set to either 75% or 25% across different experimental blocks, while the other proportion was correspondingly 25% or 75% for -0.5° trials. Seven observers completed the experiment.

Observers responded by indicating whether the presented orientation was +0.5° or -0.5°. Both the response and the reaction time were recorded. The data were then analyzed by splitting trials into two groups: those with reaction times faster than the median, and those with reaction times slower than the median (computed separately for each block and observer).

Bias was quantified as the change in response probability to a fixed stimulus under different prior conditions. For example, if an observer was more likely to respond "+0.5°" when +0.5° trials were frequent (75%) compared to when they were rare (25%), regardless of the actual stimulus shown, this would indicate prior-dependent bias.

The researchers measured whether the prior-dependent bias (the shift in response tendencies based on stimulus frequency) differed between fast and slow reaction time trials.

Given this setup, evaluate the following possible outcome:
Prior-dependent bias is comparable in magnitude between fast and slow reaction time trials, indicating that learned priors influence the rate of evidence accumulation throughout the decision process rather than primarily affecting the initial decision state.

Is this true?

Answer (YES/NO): NO